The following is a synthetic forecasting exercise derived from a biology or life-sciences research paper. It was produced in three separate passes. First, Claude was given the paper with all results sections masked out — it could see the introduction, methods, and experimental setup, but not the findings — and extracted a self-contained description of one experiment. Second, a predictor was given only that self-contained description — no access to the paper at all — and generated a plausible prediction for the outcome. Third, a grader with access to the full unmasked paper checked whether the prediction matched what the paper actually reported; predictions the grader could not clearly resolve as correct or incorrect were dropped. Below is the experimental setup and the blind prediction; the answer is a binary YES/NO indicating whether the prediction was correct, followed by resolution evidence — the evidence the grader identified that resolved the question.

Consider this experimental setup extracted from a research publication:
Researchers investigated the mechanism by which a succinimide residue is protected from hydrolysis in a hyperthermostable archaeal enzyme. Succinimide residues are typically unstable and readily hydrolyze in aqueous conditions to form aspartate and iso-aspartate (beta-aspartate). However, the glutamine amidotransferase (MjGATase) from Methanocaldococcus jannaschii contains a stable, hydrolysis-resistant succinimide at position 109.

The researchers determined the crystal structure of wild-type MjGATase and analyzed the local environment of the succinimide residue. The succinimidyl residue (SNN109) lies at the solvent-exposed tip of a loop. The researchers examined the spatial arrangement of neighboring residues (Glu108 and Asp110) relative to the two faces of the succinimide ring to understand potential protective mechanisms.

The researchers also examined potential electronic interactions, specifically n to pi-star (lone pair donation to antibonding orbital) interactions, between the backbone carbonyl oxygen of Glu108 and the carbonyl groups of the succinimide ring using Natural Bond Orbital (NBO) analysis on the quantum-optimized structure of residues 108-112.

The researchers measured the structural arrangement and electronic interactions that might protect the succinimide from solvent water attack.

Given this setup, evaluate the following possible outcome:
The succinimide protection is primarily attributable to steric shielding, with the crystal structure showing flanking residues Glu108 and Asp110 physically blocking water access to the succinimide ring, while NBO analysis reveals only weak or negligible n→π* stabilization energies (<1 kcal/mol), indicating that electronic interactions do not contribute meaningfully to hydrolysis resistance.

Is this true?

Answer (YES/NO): NO